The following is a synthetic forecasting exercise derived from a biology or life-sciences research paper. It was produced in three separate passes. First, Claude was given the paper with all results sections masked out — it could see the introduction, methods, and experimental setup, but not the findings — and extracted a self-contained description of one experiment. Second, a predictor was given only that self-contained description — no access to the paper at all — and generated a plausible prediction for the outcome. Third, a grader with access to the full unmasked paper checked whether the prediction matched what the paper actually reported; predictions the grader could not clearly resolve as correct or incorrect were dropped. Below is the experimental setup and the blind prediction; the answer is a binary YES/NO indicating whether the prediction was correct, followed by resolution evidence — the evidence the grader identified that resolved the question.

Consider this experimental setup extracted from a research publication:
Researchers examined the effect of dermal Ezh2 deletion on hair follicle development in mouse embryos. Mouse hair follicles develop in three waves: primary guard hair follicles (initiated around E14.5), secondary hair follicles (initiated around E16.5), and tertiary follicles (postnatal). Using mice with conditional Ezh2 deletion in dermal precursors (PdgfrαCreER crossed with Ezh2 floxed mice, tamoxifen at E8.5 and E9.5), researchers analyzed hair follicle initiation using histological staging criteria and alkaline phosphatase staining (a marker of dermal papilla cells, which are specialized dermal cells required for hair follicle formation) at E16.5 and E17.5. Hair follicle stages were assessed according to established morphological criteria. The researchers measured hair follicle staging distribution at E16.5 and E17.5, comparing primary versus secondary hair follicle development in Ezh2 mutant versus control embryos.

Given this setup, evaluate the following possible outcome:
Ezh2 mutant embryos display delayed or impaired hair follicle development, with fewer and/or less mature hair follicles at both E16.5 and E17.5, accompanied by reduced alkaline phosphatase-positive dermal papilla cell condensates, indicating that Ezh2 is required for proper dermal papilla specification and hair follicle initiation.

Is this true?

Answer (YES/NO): NO